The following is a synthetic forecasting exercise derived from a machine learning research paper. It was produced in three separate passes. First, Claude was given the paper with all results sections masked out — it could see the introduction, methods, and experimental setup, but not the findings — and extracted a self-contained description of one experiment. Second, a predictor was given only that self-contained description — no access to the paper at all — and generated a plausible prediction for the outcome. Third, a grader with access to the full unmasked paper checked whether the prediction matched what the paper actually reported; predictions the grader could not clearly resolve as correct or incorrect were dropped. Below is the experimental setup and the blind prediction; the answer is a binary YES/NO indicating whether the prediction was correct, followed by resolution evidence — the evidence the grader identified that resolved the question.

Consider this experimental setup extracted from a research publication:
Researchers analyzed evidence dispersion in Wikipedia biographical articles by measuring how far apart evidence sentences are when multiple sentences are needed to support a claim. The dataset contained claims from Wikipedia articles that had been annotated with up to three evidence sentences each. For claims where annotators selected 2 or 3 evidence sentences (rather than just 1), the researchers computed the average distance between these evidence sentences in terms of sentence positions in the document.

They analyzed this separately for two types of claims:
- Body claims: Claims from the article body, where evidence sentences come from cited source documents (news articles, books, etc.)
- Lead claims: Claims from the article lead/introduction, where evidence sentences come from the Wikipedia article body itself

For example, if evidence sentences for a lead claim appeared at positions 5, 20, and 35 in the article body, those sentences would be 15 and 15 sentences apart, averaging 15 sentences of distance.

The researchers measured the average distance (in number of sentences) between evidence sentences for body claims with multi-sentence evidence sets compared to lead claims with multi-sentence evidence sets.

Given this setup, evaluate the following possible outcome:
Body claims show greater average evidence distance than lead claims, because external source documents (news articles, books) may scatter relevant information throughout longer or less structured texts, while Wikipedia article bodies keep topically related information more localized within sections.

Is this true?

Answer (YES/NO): NO